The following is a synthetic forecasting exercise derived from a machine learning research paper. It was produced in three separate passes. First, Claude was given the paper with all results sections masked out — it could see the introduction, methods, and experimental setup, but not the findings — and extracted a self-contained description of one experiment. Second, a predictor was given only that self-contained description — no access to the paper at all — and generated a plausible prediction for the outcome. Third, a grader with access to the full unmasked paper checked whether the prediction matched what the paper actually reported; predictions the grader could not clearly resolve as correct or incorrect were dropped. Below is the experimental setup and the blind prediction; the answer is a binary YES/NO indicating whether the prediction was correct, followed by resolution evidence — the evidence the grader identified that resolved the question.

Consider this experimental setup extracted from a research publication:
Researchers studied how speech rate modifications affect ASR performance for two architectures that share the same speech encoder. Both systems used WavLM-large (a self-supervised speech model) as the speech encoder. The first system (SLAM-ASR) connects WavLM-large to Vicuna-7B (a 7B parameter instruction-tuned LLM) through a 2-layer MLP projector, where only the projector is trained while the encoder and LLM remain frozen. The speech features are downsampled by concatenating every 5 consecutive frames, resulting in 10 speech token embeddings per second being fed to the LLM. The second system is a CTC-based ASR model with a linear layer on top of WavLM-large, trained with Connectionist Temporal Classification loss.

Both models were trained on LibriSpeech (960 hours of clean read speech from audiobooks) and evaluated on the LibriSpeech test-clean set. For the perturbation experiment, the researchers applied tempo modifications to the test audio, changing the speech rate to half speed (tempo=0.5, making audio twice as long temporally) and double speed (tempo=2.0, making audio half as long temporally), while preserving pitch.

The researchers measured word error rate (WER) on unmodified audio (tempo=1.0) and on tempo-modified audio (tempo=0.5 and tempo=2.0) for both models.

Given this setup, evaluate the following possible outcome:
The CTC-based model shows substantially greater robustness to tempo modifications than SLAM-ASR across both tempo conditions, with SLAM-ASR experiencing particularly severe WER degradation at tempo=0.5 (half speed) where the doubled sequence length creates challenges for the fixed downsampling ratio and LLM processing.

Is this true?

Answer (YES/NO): NO